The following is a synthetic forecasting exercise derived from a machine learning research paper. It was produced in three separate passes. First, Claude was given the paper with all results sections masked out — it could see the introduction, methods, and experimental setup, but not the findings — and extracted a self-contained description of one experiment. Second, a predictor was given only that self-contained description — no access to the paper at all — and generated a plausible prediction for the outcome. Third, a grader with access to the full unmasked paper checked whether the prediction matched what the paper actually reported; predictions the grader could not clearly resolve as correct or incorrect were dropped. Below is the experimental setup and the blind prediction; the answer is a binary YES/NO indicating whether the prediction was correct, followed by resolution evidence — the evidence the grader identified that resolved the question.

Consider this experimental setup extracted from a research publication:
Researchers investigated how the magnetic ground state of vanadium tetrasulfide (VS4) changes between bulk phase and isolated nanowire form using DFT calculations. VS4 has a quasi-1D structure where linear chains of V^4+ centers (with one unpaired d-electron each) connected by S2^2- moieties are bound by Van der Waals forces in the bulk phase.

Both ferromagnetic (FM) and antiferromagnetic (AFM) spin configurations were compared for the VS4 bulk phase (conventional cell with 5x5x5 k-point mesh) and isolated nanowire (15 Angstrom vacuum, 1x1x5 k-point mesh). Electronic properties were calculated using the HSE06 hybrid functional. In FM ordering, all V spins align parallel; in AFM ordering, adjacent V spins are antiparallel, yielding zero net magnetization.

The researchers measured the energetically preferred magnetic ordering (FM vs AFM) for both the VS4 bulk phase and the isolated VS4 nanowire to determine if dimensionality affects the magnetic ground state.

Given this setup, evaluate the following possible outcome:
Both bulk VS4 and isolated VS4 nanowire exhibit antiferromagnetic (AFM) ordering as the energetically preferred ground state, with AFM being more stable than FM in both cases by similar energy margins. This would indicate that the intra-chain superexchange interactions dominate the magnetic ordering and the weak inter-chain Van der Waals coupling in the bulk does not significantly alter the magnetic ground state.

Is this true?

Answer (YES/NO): YES